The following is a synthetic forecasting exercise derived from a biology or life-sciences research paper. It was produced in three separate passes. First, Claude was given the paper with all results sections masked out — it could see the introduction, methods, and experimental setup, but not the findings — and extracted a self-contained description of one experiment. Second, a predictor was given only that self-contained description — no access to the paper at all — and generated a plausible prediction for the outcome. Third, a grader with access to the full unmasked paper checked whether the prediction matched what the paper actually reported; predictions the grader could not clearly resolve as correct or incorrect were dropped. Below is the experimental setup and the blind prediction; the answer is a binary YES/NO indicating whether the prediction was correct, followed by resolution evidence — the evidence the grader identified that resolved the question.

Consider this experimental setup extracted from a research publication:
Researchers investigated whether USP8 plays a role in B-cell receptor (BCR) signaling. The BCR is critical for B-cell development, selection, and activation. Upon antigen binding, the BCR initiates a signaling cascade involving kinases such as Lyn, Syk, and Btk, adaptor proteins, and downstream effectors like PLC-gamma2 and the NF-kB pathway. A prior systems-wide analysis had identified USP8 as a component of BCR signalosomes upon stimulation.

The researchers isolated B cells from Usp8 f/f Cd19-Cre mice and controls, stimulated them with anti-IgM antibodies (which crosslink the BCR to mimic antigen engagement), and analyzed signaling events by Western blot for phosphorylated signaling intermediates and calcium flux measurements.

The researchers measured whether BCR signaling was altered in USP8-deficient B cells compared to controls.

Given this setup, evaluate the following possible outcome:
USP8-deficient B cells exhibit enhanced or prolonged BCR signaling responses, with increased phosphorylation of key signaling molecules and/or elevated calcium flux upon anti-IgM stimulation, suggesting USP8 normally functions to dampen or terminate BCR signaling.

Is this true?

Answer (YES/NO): NO